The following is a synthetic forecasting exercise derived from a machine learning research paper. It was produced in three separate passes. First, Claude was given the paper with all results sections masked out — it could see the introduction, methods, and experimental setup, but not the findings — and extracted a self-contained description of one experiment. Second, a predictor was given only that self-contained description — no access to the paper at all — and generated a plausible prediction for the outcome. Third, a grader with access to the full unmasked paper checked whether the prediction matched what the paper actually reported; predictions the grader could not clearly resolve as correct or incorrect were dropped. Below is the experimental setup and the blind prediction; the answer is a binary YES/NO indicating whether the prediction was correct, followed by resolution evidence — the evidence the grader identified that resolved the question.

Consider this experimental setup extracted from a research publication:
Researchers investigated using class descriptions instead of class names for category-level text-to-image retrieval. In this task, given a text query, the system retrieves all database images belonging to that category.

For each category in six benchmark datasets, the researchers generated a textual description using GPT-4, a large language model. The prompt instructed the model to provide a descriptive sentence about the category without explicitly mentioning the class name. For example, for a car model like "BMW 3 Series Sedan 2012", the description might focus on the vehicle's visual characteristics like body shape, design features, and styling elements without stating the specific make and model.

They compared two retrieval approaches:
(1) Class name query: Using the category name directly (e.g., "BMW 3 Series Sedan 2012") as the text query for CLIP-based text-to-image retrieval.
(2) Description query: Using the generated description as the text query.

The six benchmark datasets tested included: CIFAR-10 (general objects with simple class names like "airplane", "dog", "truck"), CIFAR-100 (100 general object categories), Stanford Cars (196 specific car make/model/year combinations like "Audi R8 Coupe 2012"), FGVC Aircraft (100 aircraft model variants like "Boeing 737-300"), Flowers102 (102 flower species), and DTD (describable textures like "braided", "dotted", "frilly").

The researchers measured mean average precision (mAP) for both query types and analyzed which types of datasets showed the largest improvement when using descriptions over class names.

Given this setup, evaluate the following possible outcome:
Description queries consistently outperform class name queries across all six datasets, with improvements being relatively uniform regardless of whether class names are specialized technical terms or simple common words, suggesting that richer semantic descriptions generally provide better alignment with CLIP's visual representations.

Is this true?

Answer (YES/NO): NO